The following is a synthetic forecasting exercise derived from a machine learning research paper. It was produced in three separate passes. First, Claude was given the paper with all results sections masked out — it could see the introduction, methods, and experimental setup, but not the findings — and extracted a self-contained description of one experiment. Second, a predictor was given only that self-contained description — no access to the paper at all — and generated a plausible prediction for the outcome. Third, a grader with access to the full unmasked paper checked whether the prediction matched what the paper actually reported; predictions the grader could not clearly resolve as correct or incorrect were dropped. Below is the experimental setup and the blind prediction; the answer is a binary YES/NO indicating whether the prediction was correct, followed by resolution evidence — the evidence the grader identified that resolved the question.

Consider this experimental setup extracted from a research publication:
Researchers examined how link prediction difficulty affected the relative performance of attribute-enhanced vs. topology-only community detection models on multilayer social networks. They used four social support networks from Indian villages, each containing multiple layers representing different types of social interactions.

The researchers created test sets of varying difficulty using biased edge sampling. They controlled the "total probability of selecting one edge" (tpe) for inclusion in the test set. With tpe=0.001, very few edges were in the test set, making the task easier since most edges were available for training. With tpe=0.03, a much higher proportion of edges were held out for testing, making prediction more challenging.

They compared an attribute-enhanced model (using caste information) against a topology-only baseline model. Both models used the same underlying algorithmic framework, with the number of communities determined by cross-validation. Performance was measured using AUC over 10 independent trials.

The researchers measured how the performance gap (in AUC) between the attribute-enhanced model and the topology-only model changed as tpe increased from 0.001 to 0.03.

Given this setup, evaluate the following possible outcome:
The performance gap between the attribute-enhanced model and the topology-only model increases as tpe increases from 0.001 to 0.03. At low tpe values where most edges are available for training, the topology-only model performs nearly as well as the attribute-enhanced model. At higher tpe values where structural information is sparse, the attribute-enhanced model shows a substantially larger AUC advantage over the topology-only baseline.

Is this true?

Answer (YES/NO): YES